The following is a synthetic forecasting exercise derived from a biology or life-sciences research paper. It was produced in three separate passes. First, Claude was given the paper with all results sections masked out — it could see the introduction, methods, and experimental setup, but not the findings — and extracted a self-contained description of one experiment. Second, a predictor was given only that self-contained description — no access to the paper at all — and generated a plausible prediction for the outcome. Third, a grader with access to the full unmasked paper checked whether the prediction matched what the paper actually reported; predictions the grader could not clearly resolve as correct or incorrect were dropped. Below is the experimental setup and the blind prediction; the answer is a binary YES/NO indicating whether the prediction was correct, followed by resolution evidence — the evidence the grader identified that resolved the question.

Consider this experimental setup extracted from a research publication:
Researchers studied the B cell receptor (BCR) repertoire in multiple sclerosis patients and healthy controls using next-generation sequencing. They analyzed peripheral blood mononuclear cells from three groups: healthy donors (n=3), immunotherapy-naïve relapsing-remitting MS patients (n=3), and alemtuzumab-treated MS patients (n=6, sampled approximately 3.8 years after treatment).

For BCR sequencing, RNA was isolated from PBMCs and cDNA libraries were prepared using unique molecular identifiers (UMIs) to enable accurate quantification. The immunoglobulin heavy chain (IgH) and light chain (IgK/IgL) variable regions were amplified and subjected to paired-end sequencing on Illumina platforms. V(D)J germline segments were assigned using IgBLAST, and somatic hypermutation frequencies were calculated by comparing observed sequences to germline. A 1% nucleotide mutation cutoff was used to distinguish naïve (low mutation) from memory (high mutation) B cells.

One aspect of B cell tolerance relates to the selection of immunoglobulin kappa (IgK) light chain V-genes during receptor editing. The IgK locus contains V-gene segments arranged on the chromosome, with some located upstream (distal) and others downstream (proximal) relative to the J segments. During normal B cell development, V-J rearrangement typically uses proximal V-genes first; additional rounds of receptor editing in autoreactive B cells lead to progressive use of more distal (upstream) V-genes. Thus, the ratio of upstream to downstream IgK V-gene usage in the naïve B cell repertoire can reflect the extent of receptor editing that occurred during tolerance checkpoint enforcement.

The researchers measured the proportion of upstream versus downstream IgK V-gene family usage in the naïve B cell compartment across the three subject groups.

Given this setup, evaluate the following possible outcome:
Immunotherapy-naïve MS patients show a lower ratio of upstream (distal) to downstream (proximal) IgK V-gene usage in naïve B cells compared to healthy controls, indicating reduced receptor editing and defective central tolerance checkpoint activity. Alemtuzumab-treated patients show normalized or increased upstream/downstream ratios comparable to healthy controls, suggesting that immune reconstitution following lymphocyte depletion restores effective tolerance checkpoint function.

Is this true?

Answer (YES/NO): NO